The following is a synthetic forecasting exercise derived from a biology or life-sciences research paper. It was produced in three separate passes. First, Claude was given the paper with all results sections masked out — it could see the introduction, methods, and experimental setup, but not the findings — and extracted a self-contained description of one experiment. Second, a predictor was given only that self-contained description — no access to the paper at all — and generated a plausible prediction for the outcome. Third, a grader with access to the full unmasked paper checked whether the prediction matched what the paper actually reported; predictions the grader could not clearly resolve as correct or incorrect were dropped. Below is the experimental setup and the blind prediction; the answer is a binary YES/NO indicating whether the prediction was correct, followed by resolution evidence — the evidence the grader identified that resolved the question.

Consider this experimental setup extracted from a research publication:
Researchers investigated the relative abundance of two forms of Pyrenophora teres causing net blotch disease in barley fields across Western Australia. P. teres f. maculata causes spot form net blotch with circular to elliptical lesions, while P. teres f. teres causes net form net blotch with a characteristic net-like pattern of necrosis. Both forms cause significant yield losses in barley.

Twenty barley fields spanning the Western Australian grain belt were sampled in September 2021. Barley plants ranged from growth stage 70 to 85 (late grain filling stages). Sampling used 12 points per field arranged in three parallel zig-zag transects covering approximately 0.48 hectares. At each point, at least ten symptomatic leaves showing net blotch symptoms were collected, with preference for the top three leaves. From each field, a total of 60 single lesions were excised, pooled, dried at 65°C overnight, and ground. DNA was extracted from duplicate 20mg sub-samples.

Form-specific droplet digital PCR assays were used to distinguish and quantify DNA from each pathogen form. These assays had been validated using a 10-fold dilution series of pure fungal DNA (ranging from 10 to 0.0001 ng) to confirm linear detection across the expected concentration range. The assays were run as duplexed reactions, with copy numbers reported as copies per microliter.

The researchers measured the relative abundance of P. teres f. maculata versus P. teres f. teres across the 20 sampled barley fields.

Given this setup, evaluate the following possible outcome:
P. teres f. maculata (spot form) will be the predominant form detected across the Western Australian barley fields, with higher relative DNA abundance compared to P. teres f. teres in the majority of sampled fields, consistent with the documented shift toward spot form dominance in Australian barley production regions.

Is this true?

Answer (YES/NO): YES